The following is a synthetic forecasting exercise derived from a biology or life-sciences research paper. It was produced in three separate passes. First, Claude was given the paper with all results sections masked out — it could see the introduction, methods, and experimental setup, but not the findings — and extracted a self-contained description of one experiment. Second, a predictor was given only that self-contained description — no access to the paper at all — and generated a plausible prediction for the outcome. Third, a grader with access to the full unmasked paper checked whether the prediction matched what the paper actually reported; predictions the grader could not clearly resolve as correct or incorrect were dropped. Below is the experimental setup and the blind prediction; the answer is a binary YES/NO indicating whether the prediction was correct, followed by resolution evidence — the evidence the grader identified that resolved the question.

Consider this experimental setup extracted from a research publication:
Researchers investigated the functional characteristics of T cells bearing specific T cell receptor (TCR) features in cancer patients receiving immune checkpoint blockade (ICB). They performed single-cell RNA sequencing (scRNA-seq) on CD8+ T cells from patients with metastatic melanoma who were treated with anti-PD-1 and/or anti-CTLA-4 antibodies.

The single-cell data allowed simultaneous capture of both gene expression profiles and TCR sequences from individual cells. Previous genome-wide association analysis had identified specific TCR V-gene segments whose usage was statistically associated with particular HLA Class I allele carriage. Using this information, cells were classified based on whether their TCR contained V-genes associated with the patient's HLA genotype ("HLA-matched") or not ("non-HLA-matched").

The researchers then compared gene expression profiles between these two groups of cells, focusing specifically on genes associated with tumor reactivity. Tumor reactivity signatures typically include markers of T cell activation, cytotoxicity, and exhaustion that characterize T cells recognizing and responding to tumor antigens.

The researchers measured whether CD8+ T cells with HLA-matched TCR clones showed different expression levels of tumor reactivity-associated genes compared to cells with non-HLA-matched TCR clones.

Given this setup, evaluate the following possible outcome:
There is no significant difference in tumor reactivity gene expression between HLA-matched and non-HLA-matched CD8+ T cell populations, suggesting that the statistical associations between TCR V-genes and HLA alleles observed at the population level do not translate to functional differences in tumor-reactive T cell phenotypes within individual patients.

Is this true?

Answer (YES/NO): NO